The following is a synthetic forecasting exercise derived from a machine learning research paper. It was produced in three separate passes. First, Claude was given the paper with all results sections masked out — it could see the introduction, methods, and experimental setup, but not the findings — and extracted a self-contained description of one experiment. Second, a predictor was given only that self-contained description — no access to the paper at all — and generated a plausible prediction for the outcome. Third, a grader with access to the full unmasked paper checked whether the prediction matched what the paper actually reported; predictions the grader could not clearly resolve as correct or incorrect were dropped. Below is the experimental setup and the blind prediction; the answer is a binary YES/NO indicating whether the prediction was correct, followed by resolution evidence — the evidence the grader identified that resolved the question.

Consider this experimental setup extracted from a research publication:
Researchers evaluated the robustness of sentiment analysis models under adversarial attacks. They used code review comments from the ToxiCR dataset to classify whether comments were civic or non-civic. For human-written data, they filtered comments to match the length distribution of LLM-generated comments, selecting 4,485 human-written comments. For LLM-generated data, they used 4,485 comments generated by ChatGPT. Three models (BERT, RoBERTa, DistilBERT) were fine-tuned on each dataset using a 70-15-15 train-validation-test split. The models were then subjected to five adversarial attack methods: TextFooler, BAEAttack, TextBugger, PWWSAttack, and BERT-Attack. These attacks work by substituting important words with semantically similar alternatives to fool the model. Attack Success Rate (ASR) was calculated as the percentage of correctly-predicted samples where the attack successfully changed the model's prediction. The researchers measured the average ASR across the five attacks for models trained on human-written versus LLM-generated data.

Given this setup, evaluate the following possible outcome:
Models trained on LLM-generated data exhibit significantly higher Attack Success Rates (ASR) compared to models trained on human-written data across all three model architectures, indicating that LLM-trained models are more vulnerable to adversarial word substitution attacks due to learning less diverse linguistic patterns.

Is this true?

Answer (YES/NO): NO